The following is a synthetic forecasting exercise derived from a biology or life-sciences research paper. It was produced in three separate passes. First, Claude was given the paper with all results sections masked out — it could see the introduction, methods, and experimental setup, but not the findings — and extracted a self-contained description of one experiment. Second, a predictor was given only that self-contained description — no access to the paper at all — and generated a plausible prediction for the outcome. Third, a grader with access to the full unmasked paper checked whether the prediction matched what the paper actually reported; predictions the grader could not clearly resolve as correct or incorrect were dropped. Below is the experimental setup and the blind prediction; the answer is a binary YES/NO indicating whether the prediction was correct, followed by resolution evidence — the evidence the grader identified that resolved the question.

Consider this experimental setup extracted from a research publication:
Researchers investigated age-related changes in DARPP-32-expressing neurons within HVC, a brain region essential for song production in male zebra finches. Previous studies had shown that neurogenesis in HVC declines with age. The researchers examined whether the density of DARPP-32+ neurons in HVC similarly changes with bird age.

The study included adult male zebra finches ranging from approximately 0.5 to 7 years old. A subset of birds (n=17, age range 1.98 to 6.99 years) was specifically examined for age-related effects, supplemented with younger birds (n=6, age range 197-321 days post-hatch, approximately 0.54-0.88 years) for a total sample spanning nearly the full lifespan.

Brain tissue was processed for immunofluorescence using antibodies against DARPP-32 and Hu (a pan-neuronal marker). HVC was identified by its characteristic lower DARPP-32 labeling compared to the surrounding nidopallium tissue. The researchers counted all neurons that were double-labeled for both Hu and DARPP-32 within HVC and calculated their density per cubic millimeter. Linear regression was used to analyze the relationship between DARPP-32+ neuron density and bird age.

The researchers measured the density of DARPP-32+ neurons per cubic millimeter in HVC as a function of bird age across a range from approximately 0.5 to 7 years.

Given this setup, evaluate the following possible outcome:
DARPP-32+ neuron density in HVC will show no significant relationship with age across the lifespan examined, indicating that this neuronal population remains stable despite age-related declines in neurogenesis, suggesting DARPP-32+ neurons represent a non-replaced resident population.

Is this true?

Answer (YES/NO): NO